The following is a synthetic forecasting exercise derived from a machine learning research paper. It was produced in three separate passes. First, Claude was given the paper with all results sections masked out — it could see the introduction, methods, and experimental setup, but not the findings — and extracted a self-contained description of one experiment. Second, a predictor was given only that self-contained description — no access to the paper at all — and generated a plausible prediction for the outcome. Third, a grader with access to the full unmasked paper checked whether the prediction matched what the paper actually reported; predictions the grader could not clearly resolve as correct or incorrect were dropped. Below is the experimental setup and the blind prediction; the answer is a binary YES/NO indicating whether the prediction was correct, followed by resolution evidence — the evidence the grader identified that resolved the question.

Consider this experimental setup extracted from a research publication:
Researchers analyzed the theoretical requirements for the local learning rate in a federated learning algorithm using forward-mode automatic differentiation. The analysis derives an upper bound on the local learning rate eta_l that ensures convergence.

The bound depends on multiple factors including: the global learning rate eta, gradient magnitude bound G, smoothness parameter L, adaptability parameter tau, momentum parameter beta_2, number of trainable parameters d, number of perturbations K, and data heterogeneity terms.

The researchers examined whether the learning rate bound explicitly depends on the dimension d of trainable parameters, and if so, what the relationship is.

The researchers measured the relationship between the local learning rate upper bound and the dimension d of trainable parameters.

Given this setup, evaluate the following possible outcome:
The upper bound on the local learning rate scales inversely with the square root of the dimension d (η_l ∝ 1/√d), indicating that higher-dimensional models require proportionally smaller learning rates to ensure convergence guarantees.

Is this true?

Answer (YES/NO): NO